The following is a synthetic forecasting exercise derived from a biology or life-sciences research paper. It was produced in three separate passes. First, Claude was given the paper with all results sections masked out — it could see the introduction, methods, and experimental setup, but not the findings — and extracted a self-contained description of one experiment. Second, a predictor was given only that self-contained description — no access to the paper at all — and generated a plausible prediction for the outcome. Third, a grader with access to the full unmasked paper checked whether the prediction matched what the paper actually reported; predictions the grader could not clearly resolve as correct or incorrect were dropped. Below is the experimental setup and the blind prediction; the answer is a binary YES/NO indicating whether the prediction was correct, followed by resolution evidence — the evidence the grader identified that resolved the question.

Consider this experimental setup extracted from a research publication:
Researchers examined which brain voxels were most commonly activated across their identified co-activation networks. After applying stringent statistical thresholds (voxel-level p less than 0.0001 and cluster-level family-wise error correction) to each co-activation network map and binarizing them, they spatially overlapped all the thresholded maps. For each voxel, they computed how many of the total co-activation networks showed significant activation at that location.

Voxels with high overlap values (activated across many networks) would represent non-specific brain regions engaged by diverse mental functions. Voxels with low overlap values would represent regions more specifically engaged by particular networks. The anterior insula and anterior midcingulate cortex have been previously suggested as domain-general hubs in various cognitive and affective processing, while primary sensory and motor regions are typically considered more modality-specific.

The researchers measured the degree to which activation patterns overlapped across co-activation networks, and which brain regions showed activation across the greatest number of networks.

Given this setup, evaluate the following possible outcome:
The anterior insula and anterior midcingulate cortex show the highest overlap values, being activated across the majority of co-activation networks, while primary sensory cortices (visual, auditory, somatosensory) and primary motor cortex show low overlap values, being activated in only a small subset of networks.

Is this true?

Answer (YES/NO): NO